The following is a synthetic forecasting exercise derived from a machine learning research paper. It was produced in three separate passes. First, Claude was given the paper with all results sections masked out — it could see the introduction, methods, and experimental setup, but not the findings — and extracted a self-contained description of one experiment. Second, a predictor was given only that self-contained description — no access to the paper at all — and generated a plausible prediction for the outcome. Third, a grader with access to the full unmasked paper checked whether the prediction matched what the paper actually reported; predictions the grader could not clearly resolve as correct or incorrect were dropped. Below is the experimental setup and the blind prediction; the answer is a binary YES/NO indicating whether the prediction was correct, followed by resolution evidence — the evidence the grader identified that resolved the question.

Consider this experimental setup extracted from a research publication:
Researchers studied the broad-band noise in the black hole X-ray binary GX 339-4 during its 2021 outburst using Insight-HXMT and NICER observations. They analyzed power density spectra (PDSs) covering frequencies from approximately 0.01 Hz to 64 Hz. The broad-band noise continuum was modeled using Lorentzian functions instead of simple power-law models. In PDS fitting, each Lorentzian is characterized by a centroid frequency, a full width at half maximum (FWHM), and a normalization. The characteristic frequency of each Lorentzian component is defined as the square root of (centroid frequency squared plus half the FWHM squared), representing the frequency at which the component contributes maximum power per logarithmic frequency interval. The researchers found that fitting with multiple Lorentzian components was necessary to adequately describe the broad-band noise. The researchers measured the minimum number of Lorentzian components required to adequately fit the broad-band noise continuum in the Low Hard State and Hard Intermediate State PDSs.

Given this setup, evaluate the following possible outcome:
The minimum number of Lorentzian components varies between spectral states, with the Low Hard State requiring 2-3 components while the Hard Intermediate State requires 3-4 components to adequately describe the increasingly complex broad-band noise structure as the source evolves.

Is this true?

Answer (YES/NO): NO